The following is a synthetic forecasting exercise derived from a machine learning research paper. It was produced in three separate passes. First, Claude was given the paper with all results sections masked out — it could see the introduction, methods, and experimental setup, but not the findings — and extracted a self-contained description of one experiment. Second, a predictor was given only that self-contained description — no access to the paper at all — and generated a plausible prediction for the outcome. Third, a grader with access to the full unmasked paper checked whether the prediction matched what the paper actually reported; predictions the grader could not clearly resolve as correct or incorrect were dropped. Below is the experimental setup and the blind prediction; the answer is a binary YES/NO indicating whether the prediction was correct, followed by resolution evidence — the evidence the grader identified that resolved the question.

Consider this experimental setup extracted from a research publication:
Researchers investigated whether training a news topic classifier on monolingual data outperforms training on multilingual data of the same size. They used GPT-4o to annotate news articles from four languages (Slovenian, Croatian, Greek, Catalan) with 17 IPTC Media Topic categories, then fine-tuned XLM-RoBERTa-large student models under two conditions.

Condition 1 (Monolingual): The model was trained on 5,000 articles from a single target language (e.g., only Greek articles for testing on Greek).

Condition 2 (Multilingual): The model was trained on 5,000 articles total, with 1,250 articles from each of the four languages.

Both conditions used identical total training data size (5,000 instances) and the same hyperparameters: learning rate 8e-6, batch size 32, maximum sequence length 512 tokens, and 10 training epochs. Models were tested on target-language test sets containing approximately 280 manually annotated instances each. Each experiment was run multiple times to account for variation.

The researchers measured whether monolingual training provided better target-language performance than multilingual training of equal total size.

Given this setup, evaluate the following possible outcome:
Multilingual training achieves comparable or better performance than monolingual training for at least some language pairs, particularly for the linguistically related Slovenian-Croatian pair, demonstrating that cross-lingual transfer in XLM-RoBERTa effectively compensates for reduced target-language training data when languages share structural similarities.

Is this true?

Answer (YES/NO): NO